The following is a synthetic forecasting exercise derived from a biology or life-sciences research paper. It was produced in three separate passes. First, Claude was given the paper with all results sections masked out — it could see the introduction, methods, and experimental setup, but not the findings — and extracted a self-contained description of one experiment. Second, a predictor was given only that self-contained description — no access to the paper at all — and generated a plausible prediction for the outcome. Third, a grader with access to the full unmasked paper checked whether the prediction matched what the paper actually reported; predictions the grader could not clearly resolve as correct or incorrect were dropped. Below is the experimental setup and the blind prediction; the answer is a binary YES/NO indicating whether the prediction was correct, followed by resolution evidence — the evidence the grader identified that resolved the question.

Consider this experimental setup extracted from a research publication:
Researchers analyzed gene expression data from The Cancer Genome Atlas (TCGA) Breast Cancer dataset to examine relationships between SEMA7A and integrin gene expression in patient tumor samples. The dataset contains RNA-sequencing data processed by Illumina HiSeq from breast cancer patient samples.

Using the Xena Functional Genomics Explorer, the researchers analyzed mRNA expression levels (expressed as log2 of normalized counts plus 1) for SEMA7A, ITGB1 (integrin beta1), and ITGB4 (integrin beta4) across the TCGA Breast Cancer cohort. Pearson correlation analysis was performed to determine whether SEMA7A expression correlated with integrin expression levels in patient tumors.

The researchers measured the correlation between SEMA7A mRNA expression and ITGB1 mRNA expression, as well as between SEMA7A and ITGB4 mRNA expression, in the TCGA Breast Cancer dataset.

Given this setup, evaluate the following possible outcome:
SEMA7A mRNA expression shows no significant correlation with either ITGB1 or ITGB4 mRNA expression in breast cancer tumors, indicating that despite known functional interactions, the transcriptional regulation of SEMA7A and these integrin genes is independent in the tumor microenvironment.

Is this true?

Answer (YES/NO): NO